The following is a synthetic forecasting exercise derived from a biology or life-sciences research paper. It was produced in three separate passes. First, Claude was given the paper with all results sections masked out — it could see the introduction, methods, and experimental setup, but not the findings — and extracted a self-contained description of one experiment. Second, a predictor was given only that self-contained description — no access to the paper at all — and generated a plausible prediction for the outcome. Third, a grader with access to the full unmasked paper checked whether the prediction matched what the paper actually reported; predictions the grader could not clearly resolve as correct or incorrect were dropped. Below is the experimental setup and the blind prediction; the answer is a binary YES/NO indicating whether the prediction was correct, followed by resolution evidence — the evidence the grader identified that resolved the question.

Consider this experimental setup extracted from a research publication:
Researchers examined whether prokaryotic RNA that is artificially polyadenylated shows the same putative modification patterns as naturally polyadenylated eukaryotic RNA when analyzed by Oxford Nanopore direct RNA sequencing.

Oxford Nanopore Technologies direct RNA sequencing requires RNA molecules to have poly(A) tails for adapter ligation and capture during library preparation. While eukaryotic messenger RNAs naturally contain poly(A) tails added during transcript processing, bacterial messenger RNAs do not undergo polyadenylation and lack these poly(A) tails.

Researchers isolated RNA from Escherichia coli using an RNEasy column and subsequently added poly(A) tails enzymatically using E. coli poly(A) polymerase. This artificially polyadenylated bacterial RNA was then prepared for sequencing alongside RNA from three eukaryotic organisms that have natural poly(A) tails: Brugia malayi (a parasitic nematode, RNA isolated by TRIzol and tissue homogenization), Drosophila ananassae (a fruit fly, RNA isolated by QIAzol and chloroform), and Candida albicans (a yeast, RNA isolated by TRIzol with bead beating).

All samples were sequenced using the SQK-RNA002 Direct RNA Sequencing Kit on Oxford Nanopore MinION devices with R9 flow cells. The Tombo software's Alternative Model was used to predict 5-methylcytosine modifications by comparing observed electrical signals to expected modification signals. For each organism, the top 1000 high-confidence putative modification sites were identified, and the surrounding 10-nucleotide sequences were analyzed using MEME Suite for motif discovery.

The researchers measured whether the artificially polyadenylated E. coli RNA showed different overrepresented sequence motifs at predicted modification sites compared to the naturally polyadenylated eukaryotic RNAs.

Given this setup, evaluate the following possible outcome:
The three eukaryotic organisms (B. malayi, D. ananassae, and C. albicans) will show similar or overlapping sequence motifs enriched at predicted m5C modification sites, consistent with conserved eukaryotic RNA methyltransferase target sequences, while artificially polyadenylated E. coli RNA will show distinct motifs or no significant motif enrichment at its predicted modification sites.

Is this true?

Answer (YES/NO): NO